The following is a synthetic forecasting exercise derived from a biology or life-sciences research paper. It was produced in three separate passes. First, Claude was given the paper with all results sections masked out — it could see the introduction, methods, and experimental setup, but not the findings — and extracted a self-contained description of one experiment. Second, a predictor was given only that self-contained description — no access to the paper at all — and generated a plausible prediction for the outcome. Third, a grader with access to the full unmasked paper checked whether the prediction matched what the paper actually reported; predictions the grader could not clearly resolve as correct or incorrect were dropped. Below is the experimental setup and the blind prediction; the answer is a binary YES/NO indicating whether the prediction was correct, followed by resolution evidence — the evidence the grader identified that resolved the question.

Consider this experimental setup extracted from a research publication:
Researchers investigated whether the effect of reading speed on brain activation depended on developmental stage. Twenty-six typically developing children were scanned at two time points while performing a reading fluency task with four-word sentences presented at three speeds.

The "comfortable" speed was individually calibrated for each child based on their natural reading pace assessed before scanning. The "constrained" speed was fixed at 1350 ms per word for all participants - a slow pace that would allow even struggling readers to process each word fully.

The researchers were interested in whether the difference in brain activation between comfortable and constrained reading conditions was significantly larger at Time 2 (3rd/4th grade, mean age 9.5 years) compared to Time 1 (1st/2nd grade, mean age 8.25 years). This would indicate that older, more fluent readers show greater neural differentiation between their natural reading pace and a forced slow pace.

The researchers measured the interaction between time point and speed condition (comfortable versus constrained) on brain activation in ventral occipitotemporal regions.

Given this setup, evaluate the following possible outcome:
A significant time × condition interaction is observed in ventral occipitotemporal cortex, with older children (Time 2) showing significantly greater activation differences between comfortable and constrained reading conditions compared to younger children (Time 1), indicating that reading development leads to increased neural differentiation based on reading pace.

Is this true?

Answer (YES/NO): YES